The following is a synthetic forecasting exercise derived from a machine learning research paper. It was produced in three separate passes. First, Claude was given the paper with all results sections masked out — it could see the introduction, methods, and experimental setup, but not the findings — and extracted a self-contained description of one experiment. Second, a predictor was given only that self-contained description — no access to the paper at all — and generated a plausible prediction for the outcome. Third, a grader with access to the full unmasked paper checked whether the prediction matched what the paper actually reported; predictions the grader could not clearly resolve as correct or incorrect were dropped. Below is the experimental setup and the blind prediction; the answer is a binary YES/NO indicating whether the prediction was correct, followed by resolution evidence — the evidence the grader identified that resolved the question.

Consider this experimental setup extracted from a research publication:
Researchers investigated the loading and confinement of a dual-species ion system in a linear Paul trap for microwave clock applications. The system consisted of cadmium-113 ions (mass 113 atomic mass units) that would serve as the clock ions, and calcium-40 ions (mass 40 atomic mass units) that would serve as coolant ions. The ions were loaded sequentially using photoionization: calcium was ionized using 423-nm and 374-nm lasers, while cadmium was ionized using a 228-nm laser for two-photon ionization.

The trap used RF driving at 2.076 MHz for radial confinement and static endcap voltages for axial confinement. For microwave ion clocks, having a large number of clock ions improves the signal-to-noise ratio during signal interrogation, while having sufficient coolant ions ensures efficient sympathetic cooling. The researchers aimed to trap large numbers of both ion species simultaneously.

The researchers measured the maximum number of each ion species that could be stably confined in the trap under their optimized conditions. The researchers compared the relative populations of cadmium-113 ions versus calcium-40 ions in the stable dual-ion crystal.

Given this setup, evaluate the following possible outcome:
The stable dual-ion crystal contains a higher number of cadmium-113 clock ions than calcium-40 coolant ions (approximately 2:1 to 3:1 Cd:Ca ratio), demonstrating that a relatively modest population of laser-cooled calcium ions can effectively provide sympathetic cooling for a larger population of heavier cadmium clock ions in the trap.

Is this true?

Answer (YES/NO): YES